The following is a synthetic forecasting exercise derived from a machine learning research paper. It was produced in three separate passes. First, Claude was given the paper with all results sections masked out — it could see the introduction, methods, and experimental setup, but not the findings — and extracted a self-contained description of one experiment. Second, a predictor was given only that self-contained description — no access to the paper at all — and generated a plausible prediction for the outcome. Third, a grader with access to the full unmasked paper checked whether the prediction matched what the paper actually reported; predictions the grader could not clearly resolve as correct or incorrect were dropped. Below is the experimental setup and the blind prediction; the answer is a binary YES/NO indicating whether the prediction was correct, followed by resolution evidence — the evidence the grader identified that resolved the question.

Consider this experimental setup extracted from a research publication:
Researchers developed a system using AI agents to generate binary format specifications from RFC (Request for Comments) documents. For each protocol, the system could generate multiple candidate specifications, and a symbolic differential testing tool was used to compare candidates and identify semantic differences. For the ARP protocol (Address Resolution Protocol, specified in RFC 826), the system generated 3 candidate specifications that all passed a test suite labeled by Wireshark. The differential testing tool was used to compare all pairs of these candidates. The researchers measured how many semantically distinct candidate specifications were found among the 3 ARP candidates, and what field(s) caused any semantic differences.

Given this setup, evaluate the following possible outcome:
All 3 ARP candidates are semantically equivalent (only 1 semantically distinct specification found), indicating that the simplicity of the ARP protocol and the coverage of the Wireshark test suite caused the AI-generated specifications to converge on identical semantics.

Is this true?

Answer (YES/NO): NO